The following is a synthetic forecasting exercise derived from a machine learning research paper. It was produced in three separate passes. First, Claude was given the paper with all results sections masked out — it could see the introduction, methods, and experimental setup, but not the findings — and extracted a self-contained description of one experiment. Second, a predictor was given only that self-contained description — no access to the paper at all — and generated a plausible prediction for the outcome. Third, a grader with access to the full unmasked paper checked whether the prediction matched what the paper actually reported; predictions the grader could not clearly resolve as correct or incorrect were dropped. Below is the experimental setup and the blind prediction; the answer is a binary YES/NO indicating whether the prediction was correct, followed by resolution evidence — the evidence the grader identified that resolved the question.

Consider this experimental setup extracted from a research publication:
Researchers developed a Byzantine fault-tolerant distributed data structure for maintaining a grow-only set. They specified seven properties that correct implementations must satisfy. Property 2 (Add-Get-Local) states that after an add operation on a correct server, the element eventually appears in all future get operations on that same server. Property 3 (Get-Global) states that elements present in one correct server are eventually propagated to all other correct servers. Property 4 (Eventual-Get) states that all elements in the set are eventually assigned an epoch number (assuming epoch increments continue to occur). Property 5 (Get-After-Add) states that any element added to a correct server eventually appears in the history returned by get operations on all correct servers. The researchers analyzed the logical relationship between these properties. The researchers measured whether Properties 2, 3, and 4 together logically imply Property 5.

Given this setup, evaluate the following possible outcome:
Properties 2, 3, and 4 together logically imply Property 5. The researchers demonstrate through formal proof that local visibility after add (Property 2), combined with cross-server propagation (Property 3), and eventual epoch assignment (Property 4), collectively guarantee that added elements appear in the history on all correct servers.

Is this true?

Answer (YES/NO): YES